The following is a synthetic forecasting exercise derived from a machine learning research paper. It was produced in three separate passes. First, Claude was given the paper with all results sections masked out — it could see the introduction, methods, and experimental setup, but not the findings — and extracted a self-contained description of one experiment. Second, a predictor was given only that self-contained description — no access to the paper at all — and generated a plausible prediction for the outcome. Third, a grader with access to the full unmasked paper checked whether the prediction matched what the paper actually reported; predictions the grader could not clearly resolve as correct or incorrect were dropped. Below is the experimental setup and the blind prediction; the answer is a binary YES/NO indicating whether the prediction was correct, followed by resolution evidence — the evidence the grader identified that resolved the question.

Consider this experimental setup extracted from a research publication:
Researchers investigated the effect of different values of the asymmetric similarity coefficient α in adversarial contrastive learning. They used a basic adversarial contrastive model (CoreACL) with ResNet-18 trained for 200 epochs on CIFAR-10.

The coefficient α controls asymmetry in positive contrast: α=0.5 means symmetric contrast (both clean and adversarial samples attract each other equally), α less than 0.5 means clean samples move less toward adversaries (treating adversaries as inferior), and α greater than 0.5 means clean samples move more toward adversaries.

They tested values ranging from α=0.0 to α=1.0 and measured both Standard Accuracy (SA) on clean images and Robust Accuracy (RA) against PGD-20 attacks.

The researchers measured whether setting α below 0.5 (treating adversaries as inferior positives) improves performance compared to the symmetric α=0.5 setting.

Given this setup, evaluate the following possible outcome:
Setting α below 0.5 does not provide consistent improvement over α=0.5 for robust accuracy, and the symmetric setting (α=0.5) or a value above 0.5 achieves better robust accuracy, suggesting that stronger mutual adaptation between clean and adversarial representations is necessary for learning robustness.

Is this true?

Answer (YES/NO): NO